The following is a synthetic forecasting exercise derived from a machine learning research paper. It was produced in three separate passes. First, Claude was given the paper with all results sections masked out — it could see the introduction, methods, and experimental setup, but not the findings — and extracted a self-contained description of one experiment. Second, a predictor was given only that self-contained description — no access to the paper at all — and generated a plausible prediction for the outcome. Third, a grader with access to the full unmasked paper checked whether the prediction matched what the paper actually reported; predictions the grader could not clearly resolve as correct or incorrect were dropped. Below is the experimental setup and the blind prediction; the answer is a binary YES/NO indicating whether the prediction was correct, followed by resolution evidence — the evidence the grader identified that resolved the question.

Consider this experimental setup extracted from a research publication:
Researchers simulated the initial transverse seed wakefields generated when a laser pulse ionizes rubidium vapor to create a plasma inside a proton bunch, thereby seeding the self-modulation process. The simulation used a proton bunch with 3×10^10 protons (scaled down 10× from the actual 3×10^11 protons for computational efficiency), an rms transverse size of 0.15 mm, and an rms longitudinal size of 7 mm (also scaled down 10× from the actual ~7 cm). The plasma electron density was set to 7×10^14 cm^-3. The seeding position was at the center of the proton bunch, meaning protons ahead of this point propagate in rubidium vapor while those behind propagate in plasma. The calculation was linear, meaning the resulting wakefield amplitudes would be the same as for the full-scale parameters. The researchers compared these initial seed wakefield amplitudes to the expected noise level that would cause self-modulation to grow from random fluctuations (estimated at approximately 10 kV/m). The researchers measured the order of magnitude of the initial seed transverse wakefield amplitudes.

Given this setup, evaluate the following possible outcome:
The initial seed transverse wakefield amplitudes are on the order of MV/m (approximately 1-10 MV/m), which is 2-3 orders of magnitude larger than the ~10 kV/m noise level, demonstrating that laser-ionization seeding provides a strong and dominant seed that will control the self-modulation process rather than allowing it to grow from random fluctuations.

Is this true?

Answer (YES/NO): YES